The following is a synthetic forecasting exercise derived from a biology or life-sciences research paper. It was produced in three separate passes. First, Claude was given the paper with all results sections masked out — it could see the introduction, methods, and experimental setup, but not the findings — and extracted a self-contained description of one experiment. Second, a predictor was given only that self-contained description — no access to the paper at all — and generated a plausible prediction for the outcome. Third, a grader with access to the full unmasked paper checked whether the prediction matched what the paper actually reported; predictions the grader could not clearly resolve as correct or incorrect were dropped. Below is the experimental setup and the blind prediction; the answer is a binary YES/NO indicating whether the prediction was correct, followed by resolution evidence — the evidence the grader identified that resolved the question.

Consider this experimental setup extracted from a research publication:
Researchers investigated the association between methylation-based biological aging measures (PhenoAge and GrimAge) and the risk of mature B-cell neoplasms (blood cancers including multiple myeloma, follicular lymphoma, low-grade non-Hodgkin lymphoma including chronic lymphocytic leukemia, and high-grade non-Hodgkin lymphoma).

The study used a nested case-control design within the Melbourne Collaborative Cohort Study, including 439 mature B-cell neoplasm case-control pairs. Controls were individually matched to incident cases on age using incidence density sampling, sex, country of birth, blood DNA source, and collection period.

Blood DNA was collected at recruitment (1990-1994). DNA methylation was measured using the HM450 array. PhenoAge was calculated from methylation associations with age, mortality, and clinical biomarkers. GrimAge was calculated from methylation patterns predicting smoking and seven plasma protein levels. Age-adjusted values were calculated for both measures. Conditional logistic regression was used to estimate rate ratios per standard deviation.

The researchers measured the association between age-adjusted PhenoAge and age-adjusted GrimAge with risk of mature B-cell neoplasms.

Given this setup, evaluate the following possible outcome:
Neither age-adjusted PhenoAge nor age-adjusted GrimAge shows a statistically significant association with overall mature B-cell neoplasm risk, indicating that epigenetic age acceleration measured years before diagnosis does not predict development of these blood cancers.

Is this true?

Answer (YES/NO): NO